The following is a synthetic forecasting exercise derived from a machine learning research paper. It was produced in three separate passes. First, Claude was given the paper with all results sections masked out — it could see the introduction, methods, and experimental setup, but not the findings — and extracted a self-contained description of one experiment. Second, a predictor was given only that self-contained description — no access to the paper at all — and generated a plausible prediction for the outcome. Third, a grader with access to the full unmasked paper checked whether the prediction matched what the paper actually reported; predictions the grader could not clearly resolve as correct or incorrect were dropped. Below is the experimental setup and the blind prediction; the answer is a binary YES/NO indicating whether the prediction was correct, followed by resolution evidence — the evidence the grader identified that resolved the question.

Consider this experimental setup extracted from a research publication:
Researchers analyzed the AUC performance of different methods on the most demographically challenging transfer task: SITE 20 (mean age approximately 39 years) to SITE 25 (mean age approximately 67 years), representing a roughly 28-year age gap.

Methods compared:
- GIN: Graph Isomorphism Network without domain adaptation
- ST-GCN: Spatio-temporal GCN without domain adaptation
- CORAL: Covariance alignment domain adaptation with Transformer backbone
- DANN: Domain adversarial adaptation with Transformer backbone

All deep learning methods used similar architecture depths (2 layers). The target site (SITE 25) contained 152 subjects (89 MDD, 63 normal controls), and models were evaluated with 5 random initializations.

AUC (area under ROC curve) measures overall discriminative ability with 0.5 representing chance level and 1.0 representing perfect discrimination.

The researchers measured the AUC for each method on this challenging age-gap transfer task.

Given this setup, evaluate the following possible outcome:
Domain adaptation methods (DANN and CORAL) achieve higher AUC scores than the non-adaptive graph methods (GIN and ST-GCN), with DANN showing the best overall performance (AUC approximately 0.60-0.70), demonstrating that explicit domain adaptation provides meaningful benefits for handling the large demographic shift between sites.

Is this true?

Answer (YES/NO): NO